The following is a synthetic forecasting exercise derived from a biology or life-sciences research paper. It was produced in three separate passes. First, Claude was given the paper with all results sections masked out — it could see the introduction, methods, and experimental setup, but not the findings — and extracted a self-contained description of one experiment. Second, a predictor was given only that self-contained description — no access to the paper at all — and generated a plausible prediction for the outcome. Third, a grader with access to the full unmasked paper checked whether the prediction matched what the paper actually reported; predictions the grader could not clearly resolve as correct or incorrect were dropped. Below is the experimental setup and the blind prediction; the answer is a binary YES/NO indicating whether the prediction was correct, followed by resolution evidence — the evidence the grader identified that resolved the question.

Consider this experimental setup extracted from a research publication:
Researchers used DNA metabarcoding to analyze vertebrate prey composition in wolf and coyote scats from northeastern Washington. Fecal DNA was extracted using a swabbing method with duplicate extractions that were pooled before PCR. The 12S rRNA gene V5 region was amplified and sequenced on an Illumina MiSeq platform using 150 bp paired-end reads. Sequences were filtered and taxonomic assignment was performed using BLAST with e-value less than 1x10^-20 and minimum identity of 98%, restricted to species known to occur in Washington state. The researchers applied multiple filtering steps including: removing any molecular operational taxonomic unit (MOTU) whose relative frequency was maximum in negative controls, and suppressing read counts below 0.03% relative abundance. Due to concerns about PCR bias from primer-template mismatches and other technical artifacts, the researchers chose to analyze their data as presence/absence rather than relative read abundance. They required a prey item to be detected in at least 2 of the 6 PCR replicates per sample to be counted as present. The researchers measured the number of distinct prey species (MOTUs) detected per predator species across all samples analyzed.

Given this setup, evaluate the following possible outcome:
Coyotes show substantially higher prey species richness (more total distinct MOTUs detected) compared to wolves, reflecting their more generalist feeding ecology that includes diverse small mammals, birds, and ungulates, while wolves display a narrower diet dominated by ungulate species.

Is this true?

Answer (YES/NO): YES